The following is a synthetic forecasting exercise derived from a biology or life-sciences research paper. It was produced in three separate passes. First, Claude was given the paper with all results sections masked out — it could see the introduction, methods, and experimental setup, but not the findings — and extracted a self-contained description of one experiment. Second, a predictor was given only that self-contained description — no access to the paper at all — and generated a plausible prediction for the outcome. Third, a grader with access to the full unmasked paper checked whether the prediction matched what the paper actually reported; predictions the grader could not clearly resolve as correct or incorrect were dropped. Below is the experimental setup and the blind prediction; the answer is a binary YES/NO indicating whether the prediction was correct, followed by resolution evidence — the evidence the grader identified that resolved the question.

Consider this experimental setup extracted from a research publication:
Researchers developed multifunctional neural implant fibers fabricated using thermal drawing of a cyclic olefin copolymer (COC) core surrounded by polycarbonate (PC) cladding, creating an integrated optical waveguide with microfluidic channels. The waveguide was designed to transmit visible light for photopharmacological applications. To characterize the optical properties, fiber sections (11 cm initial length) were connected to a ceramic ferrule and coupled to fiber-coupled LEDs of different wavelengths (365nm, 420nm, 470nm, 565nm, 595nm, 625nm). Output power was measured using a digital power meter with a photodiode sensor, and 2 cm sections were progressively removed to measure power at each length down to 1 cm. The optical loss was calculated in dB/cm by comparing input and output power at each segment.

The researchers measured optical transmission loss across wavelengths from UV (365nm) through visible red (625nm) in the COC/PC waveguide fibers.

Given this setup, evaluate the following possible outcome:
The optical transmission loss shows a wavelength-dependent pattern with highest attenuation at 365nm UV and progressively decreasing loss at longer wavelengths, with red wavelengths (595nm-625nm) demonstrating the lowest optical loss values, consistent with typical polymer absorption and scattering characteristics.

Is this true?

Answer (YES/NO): NO